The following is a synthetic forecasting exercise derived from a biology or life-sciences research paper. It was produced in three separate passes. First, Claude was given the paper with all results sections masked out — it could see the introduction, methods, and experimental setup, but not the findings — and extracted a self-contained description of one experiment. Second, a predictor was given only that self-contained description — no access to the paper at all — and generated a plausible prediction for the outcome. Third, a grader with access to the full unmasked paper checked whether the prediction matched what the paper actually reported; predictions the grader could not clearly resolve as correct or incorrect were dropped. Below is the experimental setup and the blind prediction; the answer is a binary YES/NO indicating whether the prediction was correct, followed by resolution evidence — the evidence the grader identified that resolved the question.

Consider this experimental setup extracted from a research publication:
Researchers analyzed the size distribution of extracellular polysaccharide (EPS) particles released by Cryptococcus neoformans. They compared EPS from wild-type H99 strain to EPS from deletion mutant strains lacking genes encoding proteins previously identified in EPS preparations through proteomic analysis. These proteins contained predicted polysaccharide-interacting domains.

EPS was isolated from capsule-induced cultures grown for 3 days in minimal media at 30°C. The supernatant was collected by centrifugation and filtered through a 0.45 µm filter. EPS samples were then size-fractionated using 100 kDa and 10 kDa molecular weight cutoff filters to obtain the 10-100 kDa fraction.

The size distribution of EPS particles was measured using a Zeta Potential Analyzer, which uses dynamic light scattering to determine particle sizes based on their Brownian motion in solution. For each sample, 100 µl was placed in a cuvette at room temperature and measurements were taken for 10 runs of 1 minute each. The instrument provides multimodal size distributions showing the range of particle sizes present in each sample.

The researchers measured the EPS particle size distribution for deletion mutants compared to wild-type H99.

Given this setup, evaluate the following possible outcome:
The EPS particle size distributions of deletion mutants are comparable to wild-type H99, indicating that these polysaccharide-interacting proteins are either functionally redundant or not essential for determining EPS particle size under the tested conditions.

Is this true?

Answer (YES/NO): NO